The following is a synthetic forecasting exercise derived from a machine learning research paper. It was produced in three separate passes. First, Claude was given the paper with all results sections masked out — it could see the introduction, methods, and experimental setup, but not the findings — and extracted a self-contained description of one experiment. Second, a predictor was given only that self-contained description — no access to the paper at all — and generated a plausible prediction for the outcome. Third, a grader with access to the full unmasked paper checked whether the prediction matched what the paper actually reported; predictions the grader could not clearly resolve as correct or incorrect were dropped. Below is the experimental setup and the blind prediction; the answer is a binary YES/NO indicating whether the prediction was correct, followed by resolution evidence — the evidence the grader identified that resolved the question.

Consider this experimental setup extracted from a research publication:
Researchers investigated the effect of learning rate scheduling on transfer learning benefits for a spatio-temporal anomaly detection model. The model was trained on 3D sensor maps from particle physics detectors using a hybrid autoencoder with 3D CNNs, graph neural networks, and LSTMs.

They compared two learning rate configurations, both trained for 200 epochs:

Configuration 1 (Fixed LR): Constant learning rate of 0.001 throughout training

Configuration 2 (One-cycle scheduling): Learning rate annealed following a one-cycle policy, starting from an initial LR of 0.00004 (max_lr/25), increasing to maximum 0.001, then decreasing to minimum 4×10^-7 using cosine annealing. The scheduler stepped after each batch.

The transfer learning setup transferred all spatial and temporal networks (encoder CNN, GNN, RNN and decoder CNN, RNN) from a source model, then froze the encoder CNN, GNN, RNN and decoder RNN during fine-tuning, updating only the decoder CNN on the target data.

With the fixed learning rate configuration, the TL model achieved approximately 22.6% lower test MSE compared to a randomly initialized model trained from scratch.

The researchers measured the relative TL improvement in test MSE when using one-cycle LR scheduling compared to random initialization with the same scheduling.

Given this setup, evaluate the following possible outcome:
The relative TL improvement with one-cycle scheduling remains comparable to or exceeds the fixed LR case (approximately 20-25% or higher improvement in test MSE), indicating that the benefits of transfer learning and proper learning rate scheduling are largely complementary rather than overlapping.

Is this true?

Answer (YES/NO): NO